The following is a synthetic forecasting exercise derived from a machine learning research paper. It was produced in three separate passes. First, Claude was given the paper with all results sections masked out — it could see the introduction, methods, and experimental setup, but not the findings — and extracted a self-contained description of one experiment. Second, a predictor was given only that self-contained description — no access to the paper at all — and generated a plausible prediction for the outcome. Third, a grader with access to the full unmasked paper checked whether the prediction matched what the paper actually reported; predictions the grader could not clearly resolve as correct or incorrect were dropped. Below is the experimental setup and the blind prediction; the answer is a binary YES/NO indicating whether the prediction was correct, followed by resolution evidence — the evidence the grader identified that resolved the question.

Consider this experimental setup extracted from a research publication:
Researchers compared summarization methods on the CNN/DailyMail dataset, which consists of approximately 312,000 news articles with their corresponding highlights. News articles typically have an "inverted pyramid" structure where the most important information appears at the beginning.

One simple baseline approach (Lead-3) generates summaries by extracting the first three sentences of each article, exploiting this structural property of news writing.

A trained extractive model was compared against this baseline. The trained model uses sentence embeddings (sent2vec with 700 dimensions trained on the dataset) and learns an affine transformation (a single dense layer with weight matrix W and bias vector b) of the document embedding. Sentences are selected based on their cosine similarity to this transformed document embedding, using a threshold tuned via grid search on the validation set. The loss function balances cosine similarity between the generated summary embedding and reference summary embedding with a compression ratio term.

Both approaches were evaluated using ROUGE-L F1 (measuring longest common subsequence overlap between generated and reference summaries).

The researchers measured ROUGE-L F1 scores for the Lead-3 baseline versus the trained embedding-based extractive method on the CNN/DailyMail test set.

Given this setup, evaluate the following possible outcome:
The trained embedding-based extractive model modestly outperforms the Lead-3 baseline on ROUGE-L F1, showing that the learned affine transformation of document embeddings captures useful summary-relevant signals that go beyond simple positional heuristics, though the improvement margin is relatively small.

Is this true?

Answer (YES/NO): NO